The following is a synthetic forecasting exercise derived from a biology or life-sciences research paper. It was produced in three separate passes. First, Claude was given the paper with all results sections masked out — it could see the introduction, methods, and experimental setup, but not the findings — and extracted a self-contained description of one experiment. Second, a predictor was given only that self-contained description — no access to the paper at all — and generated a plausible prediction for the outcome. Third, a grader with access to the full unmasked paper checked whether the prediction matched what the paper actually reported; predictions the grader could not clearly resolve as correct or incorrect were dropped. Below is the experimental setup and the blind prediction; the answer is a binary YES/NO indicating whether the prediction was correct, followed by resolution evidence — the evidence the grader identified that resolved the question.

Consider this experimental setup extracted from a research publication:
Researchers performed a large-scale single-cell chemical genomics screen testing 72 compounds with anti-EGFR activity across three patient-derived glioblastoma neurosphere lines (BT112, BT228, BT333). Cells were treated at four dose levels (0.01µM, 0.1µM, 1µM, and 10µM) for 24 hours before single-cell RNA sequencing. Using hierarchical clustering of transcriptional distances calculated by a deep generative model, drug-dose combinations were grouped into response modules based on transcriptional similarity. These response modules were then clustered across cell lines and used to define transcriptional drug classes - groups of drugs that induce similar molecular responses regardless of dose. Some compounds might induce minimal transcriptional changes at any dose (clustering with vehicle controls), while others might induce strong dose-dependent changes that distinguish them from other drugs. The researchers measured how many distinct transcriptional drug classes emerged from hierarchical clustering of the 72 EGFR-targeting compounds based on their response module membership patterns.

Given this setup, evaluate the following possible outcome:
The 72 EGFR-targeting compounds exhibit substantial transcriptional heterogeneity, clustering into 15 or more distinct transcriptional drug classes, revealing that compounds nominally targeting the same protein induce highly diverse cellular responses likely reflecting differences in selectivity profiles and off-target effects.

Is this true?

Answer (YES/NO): NO